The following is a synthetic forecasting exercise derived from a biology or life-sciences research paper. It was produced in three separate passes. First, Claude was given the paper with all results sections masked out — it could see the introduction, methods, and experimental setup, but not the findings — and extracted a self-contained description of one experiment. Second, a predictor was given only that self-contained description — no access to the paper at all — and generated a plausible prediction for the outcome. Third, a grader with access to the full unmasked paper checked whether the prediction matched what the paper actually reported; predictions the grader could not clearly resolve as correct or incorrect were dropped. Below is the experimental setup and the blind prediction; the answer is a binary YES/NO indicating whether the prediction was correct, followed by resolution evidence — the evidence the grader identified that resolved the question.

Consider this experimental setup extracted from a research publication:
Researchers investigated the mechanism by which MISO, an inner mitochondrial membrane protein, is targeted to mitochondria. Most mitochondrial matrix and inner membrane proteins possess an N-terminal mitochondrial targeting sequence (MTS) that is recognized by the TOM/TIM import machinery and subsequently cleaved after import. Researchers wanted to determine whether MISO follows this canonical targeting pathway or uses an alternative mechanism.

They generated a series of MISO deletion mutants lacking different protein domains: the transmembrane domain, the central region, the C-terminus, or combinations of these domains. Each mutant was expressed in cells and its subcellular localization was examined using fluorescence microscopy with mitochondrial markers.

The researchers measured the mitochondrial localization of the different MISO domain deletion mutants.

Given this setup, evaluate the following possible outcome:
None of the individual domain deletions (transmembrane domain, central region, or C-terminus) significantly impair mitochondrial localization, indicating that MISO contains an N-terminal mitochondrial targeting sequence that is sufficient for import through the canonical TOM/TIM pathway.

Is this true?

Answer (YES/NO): NO